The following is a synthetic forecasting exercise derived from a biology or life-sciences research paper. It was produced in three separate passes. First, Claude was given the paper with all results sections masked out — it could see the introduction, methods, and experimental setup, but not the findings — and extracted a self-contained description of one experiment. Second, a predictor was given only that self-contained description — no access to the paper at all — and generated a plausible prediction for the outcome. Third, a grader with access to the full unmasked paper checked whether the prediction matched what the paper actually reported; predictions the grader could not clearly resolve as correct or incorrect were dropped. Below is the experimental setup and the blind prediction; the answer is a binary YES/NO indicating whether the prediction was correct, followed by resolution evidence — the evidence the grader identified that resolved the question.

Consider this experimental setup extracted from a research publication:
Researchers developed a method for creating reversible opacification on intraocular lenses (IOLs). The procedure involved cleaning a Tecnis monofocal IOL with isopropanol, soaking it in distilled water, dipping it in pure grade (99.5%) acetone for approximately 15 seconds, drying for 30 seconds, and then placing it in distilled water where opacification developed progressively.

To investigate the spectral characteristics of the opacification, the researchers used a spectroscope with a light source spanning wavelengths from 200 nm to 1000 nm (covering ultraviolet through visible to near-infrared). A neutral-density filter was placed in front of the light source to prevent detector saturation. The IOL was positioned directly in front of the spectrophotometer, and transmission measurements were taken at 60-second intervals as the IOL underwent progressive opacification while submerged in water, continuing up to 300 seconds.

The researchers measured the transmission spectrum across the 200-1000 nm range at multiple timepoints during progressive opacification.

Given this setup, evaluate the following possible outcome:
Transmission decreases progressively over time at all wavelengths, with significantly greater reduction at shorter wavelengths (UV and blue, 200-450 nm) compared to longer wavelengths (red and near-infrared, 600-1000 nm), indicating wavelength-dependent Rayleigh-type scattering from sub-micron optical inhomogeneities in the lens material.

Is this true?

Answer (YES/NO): NO